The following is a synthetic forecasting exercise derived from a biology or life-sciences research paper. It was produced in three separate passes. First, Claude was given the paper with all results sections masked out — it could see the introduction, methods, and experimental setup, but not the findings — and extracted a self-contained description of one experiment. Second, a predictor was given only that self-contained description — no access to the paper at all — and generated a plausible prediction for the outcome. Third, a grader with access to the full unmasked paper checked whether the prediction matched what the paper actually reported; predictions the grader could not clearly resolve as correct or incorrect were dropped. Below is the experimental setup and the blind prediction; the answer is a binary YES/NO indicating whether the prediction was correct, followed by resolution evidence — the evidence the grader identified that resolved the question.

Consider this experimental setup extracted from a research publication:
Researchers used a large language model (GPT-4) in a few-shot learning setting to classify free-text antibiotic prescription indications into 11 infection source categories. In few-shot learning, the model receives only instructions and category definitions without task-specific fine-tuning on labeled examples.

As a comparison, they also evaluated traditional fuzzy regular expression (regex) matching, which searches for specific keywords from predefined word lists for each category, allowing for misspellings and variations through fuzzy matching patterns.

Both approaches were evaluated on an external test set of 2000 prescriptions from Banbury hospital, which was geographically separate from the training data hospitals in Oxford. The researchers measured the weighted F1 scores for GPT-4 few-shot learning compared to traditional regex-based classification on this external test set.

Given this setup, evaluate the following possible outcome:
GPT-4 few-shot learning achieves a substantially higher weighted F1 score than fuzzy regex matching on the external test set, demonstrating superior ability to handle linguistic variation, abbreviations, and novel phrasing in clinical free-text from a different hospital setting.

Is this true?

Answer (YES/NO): YES